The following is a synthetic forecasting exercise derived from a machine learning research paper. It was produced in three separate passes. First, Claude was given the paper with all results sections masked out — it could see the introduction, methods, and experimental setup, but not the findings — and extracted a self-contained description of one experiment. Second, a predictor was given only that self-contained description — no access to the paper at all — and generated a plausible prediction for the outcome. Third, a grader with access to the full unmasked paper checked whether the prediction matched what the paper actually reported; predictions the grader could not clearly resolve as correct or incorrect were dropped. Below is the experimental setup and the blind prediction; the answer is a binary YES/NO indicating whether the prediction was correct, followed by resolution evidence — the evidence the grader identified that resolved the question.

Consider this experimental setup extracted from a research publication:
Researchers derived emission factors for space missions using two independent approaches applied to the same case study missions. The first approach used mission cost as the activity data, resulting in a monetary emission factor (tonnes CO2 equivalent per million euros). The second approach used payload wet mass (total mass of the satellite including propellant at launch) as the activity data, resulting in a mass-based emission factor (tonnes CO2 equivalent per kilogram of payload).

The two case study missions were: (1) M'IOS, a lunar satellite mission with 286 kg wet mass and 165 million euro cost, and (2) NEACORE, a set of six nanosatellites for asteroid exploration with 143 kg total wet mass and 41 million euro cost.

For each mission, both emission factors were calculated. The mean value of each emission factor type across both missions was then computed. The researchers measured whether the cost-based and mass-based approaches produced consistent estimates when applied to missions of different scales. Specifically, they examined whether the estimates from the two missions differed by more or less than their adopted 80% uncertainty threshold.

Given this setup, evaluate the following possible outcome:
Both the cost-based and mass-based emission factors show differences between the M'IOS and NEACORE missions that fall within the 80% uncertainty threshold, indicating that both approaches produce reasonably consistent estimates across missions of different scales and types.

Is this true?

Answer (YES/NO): YES